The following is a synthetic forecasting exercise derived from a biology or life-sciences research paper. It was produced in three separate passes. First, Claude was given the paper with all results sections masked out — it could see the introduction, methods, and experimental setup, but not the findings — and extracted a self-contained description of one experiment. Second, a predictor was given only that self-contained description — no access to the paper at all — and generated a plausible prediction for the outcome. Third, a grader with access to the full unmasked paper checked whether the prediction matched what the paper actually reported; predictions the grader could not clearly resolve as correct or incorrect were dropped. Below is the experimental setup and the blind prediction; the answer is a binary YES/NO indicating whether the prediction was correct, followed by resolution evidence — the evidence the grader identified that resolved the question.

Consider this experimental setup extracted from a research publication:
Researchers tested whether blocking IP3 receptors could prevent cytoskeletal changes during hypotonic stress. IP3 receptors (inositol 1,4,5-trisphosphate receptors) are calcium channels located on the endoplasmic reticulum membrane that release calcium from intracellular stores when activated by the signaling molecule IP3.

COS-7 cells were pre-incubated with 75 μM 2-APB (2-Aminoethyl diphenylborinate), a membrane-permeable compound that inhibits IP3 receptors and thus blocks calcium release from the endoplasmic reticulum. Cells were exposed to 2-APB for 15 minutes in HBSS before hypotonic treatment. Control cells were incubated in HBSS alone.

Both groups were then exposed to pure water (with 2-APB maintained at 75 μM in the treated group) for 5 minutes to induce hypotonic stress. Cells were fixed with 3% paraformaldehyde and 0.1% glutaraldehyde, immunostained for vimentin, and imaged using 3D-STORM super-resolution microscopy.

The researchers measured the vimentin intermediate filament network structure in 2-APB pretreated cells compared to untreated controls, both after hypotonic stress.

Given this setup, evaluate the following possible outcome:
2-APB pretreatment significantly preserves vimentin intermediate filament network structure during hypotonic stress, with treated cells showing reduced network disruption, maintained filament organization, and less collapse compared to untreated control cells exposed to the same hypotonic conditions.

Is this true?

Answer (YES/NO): YES